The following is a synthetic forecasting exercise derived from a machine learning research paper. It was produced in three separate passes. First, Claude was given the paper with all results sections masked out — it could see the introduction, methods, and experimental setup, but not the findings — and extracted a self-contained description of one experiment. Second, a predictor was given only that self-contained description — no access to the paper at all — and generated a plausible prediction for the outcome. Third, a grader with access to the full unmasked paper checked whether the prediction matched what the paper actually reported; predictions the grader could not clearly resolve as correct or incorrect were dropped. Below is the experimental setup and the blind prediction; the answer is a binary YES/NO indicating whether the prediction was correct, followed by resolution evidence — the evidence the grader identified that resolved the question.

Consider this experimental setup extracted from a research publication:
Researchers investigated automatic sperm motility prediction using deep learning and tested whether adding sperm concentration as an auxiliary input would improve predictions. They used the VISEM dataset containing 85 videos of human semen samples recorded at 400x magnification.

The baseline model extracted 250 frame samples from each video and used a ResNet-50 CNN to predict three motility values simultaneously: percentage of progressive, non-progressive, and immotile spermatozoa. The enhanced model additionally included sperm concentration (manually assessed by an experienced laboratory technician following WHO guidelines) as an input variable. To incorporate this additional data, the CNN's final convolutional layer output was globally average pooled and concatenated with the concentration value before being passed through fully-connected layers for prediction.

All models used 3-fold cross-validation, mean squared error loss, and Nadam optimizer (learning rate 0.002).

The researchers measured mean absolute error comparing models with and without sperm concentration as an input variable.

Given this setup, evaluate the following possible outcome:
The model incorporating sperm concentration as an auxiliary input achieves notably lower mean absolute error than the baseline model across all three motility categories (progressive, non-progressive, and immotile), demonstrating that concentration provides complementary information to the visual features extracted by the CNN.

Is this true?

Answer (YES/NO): NO